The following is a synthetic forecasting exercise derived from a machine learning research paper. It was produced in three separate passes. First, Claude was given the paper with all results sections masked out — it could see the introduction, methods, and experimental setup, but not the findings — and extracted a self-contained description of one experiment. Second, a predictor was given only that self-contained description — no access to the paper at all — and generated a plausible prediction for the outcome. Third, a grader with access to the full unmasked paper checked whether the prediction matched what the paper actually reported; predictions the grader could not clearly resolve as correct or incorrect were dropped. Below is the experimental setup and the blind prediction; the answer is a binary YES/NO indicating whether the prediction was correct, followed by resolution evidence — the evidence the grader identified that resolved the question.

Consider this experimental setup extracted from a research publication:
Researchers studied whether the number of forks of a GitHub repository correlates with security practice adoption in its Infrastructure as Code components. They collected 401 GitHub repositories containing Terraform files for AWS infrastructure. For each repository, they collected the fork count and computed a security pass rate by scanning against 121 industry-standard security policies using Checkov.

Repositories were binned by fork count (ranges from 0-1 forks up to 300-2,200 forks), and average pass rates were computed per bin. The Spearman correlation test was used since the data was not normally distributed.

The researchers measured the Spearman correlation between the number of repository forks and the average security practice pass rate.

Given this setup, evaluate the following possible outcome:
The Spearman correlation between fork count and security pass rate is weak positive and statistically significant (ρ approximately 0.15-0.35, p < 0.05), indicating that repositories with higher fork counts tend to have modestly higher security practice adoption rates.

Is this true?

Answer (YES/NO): NO